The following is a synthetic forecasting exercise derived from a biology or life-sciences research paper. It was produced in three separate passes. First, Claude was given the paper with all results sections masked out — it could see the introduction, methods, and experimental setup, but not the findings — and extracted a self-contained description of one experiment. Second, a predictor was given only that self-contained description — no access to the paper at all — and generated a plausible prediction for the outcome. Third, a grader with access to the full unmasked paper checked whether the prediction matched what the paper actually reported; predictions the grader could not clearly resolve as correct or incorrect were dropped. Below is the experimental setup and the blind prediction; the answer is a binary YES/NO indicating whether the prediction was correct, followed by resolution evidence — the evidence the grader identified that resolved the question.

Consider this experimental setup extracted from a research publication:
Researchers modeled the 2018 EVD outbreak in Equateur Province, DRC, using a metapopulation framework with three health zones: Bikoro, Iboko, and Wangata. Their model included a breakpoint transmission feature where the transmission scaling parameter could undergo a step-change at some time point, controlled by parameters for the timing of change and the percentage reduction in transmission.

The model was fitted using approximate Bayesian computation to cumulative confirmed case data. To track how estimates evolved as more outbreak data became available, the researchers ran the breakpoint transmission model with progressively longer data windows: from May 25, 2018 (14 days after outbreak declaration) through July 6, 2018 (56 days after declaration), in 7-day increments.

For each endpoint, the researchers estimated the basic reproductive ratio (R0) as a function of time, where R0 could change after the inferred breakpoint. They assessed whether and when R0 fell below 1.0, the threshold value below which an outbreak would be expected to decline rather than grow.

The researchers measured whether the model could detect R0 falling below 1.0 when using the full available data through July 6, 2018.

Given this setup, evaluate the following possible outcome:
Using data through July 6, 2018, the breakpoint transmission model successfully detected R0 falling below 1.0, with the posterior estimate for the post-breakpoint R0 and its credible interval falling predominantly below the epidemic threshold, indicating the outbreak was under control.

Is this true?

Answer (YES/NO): YES